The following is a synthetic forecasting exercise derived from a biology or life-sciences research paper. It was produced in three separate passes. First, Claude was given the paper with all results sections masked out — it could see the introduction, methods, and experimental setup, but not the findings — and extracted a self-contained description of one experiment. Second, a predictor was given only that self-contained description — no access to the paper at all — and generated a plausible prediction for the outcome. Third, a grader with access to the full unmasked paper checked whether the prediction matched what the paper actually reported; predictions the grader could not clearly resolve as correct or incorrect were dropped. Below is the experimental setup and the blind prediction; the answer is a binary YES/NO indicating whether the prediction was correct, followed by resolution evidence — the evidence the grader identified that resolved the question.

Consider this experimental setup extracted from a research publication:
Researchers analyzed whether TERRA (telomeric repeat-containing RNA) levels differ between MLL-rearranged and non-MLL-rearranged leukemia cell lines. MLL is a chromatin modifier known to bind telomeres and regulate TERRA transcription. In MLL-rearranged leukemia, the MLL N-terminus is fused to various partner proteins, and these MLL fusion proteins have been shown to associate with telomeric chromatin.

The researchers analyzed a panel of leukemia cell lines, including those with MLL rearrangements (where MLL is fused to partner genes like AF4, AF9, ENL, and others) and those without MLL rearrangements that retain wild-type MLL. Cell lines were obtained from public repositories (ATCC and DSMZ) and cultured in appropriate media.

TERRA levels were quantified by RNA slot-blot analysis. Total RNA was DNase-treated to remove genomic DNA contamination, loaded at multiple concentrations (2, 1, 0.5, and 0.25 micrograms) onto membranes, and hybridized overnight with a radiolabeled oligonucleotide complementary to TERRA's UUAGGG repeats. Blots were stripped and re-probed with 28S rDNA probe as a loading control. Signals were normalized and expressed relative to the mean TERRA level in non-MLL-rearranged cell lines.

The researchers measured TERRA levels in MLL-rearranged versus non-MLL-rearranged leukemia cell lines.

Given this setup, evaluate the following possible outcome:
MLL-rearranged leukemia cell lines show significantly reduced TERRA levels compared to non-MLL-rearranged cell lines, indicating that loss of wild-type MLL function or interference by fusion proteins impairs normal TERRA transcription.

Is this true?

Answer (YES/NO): NO